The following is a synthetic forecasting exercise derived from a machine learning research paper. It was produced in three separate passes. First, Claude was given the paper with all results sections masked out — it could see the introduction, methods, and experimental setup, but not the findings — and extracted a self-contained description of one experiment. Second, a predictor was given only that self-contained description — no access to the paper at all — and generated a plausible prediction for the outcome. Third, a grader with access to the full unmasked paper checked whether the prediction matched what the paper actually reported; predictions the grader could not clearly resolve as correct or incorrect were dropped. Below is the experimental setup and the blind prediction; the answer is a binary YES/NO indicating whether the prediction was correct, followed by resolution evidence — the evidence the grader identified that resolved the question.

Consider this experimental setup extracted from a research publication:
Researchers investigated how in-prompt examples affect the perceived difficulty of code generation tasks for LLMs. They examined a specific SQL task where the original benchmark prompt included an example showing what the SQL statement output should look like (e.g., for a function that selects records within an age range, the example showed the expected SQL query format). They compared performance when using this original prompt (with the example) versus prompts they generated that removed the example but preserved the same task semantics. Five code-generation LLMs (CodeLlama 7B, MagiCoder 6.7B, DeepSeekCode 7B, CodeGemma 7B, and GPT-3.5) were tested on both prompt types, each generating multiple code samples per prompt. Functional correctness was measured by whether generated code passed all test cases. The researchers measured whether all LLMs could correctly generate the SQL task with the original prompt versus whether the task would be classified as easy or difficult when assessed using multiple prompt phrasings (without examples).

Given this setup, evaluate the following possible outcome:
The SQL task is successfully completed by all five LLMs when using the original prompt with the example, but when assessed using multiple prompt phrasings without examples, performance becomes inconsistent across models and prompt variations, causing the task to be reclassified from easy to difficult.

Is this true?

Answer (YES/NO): YES